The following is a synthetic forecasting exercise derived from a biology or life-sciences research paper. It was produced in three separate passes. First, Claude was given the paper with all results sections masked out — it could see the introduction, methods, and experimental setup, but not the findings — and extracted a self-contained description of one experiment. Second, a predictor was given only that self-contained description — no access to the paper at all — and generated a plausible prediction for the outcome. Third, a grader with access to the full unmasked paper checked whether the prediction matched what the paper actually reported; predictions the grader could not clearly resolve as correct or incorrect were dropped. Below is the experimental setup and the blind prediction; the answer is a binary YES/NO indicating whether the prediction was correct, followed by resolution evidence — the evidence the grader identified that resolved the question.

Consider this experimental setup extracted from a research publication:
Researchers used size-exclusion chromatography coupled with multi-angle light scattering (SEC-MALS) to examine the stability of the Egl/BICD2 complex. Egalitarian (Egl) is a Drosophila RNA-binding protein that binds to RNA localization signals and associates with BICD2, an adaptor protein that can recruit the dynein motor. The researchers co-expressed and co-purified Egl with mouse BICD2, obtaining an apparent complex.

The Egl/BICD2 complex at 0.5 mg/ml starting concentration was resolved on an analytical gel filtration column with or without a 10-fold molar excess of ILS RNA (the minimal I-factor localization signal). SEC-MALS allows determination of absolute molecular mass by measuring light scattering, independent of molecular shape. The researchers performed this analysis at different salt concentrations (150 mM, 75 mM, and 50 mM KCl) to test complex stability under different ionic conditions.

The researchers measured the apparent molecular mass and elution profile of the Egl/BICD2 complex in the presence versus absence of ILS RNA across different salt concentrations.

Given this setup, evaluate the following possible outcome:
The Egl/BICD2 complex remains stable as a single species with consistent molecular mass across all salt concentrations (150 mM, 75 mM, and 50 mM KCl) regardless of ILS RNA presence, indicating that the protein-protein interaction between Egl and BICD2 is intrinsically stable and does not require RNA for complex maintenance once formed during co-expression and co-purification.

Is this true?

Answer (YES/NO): NO